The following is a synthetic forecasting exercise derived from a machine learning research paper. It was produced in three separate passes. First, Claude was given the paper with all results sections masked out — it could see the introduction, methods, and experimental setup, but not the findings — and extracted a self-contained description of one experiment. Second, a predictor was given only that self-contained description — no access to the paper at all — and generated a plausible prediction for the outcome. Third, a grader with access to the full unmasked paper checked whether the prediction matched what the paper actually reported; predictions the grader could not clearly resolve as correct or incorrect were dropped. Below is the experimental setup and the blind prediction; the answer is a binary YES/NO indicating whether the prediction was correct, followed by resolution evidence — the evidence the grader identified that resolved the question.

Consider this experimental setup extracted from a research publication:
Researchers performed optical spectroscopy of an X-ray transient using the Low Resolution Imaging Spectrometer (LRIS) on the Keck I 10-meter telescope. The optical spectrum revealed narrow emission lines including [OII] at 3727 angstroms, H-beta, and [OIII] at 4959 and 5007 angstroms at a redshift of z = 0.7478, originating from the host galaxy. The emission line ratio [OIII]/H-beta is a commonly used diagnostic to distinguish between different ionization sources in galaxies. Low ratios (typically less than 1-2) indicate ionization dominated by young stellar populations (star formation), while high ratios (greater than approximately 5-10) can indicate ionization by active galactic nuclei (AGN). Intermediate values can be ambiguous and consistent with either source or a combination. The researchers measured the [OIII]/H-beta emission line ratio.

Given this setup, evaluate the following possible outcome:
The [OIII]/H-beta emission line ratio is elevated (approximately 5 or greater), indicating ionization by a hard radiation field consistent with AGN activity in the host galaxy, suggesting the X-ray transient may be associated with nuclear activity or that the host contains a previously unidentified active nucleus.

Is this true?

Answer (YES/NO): NO